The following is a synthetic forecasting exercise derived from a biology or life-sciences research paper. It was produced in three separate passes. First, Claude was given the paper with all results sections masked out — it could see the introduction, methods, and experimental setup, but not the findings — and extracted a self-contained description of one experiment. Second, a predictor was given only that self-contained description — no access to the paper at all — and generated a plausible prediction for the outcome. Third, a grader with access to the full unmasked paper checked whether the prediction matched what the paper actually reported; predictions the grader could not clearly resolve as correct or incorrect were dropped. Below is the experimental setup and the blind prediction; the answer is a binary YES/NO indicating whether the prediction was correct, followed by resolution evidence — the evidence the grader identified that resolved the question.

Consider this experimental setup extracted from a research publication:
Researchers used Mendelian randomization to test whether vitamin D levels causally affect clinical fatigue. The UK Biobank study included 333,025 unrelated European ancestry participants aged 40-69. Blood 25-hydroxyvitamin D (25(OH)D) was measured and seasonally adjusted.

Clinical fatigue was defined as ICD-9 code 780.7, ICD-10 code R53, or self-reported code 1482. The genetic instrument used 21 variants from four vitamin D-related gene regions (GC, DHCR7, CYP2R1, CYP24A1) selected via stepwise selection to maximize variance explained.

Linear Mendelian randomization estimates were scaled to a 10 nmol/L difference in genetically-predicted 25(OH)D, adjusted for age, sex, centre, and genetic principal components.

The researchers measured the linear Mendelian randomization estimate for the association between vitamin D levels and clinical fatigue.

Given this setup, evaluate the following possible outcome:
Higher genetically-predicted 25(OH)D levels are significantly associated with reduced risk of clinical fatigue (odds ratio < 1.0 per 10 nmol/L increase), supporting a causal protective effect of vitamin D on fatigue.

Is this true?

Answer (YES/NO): NO